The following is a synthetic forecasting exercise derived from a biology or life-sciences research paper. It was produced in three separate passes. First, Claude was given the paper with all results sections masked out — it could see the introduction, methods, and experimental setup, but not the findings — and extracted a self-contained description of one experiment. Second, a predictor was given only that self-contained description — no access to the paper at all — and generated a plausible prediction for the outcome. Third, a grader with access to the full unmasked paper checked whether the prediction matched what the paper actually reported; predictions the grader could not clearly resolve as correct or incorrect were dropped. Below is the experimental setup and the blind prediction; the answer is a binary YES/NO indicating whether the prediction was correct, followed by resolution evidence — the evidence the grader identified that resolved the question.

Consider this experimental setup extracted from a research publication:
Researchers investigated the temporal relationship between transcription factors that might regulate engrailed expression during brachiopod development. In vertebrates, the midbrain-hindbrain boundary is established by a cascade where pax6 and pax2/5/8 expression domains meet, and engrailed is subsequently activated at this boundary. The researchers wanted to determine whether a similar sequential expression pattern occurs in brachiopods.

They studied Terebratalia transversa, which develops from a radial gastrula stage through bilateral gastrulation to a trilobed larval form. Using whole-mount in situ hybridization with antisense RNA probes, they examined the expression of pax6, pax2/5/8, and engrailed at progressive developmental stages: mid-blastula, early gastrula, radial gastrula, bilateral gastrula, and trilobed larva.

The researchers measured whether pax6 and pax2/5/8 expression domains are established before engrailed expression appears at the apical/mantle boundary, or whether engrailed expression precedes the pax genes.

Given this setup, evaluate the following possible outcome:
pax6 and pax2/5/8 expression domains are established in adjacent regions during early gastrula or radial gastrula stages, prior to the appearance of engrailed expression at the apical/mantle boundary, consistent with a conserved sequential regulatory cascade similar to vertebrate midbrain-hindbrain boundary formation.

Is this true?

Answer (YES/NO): NO